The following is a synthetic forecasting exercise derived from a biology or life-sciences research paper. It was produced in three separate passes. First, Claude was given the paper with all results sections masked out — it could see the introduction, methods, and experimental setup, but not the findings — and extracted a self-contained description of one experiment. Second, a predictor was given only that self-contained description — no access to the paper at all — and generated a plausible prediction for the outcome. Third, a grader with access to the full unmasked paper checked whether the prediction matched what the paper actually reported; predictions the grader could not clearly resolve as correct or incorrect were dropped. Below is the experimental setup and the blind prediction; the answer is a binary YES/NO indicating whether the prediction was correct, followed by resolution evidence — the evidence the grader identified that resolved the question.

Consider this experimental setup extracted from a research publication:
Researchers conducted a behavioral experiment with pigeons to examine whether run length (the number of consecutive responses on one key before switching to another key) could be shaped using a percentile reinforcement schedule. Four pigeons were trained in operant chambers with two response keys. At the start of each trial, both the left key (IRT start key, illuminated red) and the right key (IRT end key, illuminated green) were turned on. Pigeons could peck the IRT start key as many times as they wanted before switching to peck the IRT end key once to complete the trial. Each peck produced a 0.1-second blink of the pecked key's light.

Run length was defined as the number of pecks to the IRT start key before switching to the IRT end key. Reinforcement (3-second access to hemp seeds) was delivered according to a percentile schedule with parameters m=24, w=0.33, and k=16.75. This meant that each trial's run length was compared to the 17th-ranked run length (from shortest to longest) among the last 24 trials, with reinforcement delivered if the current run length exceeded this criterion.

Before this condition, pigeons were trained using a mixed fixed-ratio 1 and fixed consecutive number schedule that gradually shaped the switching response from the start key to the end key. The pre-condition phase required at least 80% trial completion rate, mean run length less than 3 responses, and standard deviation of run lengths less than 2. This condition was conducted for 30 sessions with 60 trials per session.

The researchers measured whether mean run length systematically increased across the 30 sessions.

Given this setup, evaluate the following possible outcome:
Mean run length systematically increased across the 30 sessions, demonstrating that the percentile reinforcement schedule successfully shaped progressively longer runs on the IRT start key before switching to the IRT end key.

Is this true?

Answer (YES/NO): NO